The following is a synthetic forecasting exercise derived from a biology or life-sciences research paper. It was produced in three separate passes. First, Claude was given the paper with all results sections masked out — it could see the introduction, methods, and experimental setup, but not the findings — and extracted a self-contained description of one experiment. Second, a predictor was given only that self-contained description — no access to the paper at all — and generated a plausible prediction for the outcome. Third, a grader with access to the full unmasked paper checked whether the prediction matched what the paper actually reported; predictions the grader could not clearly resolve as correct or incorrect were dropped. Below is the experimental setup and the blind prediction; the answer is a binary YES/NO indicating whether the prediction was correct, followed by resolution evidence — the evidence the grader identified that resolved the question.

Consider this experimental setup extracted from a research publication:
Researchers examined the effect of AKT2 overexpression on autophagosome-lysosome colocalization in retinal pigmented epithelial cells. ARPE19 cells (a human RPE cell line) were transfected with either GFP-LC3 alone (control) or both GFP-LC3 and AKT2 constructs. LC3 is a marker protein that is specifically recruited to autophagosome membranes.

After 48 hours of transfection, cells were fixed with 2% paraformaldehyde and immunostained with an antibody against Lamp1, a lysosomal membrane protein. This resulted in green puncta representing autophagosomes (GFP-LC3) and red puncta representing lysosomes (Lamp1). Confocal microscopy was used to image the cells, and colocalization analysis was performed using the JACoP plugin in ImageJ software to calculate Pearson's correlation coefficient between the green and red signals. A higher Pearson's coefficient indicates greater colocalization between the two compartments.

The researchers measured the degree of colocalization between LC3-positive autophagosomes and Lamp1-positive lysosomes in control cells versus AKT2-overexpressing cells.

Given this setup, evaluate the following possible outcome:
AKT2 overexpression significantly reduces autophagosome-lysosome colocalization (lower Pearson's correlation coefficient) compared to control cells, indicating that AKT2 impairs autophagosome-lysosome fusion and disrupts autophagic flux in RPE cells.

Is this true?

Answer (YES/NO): YES